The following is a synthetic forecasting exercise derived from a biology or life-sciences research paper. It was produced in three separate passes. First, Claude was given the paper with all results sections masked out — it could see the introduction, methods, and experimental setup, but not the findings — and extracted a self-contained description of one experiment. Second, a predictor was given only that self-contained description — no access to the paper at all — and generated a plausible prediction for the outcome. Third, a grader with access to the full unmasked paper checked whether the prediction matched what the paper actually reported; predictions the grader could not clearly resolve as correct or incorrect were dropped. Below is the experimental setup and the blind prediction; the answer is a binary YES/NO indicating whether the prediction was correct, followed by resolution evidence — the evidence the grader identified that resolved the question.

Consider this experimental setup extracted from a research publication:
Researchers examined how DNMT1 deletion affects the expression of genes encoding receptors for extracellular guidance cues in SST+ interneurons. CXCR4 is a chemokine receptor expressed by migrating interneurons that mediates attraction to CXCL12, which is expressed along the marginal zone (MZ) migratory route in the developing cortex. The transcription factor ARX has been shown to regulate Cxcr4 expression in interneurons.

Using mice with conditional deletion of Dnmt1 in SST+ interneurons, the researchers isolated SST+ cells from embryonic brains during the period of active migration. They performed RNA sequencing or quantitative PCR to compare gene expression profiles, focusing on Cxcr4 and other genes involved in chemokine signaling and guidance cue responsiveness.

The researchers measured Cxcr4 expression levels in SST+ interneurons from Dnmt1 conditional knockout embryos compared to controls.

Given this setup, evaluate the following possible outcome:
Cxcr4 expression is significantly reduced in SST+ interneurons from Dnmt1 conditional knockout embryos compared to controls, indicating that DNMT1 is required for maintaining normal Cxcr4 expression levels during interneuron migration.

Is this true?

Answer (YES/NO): NO